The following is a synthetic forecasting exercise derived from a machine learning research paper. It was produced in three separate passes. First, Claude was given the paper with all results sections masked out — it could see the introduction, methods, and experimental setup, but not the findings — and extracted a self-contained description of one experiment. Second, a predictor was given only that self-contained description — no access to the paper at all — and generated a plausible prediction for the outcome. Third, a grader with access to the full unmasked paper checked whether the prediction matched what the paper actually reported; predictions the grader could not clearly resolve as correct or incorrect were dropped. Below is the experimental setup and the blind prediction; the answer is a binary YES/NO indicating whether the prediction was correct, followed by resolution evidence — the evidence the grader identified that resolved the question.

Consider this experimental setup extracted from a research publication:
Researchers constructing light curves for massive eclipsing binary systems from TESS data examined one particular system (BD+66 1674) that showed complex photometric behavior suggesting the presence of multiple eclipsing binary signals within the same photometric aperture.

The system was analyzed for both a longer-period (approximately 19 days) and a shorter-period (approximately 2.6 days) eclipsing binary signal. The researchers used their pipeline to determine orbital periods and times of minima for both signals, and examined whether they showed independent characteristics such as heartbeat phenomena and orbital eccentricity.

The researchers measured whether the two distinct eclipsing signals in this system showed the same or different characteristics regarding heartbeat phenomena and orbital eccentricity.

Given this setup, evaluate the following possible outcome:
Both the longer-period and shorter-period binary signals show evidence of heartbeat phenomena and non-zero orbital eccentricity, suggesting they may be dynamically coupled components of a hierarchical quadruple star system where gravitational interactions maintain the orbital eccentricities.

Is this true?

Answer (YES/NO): NO